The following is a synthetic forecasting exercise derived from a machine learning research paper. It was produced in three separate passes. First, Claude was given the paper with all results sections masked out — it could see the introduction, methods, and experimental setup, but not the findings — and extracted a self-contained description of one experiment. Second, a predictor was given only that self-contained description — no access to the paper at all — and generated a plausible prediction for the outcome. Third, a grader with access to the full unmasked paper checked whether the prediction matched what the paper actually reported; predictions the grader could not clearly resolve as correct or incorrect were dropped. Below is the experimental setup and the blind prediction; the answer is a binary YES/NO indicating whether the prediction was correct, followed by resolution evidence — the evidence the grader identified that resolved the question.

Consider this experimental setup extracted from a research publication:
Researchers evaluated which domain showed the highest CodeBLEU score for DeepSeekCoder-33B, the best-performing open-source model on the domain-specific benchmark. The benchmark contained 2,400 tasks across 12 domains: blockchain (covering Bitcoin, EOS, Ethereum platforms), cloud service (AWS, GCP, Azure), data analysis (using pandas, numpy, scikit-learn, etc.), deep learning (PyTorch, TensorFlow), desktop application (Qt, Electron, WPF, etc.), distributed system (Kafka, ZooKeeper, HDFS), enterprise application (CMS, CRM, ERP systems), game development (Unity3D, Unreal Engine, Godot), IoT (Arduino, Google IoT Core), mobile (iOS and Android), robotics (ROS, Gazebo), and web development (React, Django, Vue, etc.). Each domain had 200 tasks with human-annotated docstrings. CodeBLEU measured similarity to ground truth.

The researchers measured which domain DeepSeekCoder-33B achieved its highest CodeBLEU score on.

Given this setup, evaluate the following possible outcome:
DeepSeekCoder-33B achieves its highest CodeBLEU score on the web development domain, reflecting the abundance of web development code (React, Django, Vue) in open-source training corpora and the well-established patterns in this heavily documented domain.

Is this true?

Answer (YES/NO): NO